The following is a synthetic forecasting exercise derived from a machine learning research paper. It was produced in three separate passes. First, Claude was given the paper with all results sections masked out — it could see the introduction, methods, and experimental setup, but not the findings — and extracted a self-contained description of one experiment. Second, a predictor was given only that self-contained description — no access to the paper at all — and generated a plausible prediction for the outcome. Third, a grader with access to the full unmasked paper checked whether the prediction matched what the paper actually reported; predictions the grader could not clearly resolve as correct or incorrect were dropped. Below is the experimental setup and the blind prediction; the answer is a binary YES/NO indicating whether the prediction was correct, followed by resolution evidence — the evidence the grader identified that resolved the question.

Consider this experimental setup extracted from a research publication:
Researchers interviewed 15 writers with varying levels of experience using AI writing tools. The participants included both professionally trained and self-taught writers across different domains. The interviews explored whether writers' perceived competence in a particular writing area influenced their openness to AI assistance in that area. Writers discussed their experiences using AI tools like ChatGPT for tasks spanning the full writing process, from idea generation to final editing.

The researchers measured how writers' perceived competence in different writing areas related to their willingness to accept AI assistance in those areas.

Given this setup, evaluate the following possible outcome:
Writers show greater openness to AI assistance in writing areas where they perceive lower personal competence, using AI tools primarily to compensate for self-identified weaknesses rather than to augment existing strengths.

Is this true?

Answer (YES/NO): YES